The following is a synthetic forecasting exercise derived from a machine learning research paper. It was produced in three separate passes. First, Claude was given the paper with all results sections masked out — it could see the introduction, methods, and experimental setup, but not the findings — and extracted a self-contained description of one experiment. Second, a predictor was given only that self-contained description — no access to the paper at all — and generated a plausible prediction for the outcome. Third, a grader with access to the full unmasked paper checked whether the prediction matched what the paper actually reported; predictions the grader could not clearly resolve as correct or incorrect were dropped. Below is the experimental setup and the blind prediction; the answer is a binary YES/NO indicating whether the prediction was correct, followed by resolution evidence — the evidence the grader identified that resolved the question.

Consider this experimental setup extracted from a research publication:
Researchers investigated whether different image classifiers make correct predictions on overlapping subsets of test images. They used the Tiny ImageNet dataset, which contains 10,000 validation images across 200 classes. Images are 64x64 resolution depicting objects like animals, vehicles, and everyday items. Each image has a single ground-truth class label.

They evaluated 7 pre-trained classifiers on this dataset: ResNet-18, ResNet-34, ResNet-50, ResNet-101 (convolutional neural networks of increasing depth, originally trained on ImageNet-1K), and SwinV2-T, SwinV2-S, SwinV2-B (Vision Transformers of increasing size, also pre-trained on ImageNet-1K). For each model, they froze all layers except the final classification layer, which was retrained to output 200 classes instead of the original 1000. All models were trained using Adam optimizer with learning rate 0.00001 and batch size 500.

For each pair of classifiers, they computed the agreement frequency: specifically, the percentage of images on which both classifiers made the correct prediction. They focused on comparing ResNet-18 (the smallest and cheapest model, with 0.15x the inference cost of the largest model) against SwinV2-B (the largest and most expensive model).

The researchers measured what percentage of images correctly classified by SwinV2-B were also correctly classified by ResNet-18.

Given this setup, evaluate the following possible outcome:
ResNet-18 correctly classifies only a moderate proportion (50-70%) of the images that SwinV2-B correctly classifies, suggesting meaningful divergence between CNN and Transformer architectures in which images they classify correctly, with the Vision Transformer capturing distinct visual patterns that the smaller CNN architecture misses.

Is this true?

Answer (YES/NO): NO